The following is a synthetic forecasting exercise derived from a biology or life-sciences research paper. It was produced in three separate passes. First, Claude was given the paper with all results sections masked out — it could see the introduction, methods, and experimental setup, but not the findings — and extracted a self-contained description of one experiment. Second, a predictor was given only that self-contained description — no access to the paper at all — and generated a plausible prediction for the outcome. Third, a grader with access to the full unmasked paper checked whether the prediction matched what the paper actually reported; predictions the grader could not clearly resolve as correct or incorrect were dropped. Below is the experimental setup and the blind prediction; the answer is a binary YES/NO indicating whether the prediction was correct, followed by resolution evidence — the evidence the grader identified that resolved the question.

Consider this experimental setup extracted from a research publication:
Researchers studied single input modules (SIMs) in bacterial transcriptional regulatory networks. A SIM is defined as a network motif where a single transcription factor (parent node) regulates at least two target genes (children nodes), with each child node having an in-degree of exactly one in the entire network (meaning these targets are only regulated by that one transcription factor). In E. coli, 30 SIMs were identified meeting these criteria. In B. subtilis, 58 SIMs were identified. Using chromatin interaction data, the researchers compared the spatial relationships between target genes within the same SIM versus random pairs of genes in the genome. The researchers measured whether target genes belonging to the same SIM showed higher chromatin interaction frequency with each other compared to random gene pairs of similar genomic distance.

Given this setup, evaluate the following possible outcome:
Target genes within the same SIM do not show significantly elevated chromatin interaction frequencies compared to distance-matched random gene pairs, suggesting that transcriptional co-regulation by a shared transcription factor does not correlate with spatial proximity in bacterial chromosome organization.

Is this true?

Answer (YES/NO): NO